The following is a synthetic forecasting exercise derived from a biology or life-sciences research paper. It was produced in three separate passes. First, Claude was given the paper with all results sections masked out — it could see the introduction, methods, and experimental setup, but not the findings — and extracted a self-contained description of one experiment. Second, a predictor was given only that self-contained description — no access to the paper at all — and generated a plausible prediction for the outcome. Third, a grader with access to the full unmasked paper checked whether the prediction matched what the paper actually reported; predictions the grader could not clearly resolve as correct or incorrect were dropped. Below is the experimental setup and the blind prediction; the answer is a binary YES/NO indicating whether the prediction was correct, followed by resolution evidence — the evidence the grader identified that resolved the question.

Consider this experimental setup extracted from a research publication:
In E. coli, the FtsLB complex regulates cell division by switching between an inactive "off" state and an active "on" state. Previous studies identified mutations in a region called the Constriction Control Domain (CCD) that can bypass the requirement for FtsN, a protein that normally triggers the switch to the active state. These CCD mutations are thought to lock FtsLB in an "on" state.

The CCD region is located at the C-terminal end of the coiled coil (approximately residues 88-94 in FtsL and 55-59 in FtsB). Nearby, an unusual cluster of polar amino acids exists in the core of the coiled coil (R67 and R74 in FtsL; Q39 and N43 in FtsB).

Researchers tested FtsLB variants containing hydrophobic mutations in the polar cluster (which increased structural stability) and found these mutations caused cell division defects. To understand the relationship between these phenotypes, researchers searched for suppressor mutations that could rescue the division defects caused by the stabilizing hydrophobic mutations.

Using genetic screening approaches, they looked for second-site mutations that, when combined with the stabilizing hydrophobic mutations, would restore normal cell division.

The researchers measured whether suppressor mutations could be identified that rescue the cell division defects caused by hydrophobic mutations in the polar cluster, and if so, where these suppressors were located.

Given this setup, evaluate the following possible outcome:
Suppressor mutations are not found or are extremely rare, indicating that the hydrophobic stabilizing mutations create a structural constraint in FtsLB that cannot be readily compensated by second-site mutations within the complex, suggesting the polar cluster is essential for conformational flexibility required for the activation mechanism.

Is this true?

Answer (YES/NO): NO